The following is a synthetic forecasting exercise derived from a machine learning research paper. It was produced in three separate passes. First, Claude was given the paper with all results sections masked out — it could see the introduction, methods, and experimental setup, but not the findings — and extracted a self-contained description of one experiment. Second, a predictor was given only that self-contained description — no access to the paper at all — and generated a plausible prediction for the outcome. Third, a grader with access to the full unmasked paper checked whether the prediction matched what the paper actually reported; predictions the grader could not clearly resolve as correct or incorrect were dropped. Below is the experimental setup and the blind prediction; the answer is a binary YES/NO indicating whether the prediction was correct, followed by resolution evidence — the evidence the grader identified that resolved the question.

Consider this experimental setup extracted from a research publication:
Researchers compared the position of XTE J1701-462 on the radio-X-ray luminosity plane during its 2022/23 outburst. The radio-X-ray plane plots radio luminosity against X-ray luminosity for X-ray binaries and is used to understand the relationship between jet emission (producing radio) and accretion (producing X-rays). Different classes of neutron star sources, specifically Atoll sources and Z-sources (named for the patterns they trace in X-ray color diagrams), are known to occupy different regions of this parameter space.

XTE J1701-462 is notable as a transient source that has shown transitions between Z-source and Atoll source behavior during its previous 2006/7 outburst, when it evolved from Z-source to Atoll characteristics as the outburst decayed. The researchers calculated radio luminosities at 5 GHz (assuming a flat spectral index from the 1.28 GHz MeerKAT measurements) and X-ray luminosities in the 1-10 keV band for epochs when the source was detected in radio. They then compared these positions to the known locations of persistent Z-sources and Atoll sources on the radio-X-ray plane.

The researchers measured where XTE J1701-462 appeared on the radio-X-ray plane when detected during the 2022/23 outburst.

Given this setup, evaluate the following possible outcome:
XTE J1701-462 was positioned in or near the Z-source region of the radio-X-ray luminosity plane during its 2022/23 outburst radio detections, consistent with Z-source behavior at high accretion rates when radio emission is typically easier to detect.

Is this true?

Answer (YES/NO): YES